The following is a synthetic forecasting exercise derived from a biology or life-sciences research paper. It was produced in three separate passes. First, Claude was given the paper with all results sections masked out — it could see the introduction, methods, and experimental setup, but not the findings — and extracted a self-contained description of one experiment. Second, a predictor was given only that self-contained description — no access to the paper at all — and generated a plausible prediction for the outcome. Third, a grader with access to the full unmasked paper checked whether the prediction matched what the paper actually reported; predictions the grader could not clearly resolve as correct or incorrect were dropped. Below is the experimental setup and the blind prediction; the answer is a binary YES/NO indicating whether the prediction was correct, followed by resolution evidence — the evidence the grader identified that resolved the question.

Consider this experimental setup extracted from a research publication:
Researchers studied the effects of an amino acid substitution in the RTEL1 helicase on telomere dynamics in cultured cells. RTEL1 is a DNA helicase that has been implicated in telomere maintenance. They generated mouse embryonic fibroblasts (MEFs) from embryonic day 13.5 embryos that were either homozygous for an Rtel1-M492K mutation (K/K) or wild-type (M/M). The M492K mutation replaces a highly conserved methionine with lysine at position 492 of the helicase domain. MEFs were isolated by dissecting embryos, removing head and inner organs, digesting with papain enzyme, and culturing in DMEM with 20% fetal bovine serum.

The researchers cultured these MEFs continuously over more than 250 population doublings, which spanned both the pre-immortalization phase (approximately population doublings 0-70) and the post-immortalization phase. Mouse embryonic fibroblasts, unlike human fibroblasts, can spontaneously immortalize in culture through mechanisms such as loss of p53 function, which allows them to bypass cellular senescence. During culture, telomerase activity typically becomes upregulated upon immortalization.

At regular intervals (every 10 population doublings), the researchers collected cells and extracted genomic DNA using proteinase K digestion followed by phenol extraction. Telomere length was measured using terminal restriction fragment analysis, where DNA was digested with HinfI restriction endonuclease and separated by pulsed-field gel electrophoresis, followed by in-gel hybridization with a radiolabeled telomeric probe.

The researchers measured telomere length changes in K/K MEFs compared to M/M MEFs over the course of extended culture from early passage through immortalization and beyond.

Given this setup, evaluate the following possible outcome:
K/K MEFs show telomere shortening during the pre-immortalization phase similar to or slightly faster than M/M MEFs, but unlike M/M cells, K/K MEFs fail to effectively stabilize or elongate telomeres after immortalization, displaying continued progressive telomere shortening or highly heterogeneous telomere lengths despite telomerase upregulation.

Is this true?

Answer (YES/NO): YES